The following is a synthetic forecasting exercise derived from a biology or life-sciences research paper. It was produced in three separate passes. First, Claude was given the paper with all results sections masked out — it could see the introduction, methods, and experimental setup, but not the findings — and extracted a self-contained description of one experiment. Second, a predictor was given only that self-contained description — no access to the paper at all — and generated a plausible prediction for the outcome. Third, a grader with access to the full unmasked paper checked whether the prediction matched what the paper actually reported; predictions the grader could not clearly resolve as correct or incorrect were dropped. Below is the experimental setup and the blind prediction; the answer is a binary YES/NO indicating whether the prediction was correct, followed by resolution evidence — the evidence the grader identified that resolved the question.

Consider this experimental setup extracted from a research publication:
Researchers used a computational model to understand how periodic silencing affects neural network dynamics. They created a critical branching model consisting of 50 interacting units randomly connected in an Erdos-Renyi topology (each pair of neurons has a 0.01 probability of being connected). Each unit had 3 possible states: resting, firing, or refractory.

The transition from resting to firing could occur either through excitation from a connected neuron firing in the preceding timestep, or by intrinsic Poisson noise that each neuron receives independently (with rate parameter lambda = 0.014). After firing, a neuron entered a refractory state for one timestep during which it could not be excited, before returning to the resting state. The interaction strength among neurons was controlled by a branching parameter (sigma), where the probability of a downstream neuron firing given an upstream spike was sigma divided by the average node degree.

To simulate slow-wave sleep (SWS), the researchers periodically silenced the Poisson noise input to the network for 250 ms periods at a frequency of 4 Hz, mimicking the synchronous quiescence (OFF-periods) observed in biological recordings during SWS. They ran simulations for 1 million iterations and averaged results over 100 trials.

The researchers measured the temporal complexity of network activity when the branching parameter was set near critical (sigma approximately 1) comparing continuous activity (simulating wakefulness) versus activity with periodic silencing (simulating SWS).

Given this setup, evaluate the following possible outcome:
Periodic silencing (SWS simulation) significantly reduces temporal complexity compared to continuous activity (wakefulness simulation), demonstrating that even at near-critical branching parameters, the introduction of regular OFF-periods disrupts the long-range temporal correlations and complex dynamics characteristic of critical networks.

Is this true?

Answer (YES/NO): YES